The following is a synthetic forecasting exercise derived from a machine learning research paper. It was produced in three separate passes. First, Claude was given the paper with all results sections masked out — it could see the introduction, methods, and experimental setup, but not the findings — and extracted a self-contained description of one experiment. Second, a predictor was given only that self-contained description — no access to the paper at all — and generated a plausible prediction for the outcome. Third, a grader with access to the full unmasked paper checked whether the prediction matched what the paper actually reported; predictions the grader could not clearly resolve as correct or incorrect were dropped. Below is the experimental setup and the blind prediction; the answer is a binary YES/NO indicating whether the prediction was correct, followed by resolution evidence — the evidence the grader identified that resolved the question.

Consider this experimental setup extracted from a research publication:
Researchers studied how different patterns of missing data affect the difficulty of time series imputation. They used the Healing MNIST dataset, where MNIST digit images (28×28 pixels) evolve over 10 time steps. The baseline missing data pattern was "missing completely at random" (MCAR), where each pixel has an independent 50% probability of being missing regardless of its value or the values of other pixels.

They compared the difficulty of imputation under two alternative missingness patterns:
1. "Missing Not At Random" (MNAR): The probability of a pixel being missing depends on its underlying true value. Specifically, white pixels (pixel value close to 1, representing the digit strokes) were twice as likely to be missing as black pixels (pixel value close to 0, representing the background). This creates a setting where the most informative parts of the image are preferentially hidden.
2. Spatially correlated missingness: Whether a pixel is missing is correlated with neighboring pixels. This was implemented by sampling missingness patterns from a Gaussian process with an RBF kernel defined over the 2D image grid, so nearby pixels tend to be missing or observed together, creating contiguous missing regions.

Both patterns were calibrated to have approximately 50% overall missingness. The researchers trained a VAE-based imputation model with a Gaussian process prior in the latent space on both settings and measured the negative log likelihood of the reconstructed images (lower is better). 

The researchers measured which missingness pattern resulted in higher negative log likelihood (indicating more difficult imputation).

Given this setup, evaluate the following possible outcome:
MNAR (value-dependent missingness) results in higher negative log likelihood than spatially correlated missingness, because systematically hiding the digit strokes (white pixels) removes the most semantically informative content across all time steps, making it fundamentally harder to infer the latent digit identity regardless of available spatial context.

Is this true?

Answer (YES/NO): YES